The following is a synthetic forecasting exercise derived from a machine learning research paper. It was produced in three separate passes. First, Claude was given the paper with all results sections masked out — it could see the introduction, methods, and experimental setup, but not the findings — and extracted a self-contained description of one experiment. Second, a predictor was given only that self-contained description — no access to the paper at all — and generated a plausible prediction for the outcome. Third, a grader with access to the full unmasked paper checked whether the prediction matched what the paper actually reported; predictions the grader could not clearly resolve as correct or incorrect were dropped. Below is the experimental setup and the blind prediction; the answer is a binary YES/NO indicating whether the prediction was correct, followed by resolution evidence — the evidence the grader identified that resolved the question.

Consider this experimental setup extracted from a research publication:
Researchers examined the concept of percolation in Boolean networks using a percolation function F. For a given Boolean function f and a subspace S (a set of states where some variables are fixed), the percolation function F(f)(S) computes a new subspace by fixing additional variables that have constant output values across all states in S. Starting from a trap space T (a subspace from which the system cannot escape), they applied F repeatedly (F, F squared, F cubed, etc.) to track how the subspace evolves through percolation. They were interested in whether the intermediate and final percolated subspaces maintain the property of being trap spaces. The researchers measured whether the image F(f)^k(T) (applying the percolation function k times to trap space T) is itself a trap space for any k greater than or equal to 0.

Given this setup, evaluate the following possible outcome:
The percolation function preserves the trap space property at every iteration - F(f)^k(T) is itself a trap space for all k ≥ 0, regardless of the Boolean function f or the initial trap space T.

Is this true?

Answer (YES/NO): YES